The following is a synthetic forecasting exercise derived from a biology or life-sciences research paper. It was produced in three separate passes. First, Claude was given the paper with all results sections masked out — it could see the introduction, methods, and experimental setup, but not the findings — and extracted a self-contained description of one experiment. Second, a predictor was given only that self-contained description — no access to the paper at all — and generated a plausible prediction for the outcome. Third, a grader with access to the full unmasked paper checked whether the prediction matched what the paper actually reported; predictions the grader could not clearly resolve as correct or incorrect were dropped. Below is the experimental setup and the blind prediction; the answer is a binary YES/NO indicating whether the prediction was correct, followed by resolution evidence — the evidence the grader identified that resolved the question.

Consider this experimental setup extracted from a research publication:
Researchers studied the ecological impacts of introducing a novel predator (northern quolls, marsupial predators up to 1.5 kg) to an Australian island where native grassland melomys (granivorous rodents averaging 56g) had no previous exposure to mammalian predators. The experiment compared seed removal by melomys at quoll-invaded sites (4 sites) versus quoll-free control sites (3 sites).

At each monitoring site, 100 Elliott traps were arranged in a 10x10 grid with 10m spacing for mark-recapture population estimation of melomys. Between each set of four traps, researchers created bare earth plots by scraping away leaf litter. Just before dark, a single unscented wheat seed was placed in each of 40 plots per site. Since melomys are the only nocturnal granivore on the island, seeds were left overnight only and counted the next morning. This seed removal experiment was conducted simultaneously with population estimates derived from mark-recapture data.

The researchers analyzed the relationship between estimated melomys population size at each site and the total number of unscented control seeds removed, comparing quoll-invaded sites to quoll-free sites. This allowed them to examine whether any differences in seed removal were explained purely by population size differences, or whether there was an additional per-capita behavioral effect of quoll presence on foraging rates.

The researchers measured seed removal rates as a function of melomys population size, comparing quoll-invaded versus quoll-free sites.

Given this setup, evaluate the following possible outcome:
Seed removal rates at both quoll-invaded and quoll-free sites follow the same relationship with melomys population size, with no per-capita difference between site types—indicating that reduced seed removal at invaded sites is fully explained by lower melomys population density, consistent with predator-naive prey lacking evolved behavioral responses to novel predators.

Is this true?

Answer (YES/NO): NO